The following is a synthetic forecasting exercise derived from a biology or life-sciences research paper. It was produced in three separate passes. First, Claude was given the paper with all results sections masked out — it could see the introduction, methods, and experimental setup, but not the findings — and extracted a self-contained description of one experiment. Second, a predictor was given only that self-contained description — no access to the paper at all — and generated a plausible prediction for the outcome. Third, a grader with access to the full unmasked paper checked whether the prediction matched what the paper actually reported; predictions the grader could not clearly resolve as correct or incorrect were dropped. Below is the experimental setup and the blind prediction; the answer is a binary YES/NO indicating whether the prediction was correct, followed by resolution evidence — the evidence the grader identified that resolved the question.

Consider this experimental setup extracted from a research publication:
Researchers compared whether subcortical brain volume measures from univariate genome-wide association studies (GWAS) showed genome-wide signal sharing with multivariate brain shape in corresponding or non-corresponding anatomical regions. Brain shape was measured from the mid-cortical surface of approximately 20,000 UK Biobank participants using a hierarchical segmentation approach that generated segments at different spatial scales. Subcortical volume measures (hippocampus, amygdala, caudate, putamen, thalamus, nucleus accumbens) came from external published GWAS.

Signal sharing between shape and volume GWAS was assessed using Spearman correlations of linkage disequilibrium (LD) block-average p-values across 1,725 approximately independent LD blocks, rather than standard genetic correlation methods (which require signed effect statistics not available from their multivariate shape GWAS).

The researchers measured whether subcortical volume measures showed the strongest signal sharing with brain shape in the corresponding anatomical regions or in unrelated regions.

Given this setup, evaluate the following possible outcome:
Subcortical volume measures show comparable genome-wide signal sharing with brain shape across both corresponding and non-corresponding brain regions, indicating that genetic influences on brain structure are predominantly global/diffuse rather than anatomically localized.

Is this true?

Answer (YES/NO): NO